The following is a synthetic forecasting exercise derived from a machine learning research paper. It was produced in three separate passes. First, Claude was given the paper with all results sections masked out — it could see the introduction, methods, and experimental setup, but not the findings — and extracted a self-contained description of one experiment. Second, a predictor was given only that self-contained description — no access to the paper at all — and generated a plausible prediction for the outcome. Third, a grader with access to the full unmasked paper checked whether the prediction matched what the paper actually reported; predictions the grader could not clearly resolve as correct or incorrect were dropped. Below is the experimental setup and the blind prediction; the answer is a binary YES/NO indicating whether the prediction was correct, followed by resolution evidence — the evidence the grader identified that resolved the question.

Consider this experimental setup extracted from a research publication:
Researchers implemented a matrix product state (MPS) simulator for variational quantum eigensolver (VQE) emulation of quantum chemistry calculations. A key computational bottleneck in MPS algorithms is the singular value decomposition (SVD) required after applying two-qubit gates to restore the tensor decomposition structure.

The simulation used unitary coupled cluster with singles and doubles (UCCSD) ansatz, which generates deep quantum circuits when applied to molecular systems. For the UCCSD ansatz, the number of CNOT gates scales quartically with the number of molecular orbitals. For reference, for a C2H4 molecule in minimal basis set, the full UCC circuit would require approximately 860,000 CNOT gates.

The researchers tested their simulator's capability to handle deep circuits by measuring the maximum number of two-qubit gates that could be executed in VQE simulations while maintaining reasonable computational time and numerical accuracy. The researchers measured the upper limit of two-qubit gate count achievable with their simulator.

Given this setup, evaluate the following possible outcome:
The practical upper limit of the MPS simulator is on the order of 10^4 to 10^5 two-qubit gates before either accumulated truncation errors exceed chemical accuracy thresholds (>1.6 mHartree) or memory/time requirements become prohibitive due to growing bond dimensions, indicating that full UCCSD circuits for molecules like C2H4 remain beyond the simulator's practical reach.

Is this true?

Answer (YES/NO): YES